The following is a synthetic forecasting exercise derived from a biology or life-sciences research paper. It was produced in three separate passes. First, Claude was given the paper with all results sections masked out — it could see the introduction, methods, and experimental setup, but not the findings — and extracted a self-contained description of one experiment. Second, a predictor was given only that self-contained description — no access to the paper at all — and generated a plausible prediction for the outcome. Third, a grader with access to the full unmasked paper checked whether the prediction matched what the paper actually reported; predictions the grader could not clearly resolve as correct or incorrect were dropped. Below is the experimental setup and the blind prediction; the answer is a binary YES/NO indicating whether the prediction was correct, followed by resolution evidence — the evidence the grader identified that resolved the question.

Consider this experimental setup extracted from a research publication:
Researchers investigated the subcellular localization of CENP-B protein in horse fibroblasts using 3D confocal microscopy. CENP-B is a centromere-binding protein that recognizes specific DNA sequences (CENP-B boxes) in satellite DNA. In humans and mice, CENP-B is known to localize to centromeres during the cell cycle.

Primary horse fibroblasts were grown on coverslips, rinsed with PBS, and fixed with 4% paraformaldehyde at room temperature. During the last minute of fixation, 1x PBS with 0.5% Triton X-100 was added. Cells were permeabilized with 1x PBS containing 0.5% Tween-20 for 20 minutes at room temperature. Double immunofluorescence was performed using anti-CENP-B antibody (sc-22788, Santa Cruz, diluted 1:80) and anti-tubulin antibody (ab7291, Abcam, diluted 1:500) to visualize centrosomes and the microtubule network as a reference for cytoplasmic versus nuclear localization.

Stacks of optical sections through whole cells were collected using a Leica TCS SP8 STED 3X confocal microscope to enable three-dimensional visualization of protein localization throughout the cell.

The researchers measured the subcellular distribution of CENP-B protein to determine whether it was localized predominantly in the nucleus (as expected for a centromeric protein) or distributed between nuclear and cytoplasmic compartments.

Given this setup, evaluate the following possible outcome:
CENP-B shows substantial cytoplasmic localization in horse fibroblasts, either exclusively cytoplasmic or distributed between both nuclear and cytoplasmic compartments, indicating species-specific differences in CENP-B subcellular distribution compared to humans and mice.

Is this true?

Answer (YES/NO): NO